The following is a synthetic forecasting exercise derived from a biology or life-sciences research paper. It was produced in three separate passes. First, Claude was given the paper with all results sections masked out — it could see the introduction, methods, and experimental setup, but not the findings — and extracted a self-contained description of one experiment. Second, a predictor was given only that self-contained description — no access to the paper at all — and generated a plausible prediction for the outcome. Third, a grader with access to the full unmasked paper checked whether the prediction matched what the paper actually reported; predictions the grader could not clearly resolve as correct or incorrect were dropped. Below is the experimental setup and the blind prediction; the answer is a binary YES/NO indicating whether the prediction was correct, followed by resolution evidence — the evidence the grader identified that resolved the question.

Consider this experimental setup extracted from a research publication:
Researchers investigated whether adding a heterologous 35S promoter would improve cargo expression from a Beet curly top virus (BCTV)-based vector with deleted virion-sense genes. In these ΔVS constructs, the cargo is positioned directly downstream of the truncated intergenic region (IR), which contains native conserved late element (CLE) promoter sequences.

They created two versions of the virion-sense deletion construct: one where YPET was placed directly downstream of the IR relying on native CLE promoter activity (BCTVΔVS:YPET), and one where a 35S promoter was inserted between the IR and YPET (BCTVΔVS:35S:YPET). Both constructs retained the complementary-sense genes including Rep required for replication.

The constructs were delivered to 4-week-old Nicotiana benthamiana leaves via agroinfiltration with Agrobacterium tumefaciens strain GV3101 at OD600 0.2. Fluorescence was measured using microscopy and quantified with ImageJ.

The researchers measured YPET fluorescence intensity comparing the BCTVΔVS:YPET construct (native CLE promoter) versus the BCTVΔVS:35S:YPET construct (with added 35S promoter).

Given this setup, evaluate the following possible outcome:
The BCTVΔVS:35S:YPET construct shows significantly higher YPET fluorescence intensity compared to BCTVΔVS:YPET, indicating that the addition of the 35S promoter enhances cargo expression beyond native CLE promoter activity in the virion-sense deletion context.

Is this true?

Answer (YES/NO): NO